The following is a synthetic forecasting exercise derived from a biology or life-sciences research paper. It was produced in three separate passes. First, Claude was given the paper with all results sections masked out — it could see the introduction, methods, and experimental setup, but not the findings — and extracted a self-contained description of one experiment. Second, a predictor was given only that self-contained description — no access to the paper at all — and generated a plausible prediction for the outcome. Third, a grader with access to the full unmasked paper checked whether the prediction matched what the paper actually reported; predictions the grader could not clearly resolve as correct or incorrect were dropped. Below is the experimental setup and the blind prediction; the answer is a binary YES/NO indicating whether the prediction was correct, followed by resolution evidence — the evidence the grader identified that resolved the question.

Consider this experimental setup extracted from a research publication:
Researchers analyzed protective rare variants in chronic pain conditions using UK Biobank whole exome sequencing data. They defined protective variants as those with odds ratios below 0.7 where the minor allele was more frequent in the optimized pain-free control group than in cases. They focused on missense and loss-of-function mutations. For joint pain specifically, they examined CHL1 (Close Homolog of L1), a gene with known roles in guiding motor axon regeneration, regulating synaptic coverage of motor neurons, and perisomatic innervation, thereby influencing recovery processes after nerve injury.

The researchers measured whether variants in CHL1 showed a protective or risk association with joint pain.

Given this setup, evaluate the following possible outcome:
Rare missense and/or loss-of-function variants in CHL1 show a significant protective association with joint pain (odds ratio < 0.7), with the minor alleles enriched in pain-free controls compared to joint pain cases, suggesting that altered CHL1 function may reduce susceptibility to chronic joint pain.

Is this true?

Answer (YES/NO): YES